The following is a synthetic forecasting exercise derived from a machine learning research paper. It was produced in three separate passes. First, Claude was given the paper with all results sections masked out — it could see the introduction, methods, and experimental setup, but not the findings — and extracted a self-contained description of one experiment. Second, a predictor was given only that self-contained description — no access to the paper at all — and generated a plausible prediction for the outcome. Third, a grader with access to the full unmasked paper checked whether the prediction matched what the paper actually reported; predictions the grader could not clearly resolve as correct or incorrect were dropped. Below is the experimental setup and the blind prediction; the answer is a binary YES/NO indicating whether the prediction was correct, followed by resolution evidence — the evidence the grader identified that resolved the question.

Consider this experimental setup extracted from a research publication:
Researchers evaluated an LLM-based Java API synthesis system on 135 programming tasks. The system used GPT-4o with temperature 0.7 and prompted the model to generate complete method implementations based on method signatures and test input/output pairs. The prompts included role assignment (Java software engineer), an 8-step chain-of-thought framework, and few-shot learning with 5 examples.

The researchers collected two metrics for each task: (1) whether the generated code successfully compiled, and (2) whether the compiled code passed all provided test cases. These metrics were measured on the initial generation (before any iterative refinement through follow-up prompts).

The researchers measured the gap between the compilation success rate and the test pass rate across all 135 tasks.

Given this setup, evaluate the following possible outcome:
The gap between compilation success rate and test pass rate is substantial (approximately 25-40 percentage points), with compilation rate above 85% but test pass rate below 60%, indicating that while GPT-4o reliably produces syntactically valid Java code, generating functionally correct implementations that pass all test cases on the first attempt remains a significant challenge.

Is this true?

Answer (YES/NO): NO